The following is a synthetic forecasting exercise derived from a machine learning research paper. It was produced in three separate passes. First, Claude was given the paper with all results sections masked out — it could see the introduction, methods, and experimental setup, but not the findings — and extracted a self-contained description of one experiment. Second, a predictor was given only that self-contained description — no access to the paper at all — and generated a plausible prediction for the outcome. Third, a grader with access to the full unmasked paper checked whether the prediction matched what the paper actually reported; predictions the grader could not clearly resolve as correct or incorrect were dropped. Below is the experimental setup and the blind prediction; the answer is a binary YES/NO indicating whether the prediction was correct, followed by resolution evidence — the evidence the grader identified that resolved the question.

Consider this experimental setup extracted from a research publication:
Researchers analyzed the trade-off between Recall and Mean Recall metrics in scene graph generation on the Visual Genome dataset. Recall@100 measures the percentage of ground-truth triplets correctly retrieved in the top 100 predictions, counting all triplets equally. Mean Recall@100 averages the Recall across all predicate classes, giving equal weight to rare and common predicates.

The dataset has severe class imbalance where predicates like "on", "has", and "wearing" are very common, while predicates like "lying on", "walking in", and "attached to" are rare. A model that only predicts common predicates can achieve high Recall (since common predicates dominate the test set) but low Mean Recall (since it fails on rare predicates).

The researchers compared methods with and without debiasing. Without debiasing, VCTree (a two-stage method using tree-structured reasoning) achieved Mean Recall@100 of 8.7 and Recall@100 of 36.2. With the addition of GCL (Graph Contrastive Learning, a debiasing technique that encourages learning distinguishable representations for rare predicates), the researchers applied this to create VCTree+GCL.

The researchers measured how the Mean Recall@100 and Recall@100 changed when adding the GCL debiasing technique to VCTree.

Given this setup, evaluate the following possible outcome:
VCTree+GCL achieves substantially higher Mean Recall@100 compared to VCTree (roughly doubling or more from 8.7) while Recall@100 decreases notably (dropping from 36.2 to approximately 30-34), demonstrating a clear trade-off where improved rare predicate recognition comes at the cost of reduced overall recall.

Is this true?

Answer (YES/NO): NO